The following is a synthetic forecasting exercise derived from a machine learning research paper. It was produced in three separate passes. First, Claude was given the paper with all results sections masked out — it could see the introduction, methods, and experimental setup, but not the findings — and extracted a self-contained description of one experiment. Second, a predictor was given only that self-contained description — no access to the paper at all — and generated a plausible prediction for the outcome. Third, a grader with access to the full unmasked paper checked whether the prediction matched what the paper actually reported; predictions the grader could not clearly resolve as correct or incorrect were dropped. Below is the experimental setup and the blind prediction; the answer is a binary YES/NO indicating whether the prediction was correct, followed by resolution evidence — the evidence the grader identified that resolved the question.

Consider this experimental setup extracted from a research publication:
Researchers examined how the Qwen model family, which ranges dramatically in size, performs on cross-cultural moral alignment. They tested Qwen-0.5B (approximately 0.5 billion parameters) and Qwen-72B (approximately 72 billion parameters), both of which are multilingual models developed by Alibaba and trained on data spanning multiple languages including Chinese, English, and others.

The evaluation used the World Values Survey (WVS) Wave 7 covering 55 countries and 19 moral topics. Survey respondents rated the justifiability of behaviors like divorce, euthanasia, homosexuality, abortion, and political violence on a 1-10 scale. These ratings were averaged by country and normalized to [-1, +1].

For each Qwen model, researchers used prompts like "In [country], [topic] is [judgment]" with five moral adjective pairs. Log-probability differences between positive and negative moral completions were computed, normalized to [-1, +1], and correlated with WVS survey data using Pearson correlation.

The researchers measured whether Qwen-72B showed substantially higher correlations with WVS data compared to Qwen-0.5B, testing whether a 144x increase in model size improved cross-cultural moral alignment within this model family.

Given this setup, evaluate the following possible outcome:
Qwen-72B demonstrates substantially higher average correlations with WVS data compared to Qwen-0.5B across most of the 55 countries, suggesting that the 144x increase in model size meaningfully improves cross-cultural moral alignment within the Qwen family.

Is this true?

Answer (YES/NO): NO